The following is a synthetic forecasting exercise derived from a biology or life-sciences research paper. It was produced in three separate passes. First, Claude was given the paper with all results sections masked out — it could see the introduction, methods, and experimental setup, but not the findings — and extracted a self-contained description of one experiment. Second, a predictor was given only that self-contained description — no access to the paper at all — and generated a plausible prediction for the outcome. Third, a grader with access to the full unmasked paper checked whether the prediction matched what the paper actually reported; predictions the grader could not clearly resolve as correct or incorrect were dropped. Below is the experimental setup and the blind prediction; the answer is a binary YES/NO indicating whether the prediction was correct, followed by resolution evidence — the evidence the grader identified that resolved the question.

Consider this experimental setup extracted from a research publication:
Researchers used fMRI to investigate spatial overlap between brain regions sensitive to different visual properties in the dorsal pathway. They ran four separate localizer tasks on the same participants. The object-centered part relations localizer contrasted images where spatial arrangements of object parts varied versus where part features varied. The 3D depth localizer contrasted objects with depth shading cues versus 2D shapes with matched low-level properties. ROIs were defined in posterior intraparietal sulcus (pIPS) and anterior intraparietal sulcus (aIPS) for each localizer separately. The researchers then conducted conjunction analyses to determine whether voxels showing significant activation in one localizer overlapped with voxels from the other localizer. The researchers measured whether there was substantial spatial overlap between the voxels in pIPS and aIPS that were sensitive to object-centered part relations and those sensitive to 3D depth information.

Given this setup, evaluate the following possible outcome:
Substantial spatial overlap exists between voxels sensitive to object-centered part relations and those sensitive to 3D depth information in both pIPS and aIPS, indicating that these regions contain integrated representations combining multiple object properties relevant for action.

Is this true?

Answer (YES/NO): NO